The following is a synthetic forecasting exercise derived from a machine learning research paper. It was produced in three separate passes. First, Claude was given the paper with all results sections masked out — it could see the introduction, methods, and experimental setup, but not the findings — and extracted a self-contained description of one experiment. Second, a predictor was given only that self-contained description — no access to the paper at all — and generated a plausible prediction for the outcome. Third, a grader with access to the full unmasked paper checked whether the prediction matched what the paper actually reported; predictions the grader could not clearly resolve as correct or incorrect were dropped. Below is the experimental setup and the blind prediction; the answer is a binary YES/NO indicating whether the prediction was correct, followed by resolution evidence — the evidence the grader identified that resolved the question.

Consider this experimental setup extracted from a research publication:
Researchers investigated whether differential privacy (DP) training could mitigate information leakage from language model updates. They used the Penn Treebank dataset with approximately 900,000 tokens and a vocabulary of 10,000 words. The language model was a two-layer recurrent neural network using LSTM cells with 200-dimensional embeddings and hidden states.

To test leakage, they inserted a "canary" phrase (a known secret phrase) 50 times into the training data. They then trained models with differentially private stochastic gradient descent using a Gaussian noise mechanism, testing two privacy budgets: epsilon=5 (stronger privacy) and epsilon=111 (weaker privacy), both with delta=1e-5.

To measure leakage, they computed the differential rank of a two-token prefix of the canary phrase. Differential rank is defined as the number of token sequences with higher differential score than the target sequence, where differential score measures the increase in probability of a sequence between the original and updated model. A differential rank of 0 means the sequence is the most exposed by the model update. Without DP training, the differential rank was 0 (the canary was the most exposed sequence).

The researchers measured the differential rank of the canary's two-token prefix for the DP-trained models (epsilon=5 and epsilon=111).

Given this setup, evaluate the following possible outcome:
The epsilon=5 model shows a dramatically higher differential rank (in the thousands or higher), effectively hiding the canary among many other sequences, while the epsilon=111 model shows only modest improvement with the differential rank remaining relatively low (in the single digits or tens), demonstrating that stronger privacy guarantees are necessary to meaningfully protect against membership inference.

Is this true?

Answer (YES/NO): NO